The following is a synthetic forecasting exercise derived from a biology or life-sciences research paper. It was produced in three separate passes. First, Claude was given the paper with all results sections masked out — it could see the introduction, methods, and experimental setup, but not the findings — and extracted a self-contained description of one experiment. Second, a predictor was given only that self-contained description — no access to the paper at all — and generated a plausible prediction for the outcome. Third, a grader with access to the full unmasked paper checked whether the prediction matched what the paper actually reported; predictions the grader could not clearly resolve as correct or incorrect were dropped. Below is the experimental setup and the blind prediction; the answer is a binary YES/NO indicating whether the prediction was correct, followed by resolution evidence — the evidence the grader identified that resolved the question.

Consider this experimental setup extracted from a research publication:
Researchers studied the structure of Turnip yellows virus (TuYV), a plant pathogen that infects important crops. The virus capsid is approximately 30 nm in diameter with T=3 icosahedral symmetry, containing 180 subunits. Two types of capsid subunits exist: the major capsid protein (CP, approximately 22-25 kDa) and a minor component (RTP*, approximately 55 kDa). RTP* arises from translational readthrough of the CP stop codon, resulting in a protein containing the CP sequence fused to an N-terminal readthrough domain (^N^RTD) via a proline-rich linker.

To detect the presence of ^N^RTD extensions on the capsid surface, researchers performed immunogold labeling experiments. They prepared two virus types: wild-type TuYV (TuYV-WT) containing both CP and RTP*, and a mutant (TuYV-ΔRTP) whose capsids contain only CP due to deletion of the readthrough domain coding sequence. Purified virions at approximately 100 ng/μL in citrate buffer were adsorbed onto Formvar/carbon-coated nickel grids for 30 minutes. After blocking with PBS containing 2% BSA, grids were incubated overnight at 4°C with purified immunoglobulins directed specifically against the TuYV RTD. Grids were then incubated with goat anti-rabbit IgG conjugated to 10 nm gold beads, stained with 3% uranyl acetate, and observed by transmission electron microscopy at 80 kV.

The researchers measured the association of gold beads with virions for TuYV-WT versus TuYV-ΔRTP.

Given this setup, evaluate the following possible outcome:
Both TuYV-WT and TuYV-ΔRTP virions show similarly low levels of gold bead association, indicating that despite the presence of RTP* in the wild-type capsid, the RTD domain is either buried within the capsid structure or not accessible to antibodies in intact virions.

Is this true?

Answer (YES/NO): NO